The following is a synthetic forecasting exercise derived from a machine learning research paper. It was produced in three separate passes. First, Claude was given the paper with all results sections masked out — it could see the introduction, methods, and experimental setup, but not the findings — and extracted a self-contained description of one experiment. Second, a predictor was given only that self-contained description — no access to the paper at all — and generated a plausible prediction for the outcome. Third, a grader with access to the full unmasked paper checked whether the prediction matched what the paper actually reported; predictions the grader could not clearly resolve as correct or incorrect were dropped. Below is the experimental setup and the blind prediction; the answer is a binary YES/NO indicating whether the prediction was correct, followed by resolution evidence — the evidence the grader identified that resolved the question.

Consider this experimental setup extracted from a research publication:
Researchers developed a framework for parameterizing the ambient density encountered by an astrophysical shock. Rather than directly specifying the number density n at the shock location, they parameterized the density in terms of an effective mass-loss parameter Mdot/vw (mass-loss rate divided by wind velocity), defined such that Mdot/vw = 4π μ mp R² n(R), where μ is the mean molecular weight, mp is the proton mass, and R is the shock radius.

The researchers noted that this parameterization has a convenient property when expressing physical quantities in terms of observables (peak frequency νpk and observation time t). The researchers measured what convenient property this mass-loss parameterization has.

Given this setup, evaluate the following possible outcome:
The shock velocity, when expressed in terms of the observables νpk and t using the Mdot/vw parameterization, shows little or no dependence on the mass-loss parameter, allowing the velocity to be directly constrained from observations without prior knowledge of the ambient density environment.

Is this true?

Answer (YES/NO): NO